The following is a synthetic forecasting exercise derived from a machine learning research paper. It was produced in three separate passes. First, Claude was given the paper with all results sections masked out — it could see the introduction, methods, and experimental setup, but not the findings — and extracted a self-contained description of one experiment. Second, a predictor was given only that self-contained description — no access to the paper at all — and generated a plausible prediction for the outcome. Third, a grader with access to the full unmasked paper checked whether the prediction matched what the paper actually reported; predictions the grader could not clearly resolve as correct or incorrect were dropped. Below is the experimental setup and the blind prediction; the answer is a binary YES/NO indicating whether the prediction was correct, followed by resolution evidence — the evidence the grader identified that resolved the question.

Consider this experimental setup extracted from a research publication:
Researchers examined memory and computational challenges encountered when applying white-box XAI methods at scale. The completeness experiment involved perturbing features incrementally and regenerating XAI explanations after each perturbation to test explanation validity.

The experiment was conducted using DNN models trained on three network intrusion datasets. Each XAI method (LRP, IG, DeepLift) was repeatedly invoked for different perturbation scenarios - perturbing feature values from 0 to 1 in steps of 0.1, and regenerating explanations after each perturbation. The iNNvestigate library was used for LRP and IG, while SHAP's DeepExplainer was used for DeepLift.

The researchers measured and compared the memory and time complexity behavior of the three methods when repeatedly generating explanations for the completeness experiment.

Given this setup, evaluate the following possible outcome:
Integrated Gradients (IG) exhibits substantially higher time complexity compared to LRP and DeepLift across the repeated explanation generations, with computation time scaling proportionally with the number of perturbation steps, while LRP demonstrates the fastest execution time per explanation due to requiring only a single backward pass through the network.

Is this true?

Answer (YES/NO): NO